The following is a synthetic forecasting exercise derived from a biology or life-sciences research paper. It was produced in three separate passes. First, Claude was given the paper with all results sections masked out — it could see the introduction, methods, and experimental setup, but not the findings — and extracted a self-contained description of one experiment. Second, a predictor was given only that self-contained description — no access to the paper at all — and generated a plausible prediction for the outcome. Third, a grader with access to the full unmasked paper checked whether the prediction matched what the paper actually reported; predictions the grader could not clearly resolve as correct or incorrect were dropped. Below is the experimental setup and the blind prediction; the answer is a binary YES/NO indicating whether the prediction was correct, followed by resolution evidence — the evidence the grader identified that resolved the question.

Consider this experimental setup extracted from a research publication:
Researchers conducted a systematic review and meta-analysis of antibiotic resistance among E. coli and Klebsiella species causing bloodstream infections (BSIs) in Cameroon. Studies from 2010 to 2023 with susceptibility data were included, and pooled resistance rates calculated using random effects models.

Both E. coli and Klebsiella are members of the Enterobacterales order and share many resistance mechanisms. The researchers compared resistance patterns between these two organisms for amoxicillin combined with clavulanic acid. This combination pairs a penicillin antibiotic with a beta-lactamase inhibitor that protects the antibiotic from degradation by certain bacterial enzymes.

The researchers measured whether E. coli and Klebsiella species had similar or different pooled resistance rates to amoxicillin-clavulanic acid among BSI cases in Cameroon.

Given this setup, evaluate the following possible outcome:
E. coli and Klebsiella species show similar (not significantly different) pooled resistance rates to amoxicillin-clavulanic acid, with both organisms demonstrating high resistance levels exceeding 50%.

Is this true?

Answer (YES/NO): YES